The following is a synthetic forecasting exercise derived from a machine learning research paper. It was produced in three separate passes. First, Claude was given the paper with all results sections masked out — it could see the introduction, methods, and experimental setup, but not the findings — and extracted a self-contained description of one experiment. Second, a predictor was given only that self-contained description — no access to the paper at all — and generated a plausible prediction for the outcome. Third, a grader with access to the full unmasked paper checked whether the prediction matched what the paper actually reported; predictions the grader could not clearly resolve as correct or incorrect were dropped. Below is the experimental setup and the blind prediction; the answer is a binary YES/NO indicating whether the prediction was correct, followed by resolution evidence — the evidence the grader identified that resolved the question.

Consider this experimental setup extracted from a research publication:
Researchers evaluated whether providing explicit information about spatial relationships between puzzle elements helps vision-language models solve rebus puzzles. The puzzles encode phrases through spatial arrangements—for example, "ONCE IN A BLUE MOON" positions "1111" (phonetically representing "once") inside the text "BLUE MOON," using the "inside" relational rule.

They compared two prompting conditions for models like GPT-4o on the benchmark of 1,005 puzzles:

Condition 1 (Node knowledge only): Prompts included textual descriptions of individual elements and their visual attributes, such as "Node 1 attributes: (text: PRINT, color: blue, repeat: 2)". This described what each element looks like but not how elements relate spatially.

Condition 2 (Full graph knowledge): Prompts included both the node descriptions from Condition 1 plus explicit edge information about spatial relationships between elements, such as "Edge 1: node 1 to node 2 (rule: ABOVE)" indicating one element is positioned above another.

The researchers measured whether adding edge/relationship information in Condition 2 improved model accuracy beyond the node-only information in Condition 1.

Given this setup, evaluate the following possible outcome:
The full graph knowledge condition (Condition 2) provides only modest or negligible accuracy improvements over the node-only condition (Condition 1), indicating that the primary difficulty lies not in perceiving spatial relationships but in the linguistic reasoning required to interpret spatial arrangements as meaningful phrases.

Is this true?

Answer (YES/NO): NO